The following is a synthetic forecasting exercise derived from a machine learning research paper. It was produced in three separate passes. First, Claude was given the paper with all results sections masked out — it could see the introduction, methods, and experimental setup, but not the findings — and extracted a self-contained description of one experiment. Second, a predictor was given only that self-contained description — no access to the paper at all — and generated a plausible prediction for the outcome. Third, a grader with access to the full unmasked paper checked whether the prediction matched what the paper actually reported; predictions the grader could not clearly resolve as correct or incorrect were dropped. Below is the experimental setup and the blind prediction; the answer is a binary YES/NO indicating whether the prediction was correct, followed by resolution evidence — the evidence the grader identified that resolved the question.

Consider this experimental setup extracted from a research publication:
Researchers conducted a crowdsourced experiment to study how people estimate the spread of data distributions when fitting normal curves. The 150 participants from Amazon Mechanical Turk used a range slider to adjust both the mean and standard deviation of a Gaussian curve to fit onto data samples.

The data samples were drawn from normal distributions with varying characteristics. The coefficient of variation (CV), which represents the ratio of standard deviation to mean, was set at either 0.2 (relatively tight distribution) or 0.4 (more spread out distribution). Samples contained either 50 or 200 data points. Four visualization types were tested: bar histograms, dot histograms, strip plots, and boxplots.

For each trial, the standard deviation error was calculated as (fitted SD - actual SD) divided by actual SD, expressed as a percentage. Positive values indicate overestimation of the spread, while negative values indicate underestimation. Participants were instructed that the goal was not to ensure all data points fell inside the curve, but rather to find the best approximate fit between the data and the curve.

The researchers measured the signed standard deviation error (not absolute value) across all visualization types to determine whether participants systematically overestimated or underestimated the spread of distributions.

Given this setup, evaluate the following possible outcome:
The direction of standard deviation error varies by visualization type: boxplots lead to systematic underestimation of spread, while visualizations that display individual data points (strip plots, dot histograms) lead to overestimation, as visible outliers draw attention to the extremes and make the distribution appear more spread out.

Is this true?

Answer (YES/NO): NO